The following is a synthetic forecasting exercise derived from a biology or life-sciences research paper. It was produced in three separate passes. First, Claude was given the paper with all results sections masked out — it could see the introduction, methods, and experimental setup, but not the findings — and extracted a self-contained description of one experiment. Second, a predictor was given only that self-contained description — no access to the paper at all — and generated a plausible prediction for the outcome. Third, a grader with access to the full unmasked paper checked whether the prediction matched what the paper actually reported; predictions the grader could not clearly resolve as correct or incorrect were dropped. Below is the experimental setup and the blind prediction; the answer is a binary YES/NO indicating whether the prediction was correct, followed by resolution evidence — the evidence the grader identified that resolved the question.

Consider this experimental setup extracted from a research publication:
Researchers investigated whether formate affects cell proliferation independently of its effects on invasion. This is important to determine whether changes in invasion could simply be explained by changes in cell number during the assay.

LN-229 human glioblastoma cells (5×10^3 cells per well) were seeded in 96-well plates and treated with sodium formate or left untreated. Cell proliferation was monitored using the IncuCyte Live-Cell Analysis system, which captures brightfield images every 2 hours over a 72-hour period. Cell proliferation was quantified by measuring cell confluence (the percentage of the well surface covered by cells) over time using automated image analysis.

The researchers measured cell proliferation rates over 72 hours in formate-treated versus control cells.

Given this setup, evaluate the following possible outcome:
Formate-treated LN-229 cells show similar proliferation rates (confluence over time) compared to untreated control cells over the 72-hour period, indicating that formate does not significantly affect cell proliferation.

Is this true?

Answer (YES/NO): YES